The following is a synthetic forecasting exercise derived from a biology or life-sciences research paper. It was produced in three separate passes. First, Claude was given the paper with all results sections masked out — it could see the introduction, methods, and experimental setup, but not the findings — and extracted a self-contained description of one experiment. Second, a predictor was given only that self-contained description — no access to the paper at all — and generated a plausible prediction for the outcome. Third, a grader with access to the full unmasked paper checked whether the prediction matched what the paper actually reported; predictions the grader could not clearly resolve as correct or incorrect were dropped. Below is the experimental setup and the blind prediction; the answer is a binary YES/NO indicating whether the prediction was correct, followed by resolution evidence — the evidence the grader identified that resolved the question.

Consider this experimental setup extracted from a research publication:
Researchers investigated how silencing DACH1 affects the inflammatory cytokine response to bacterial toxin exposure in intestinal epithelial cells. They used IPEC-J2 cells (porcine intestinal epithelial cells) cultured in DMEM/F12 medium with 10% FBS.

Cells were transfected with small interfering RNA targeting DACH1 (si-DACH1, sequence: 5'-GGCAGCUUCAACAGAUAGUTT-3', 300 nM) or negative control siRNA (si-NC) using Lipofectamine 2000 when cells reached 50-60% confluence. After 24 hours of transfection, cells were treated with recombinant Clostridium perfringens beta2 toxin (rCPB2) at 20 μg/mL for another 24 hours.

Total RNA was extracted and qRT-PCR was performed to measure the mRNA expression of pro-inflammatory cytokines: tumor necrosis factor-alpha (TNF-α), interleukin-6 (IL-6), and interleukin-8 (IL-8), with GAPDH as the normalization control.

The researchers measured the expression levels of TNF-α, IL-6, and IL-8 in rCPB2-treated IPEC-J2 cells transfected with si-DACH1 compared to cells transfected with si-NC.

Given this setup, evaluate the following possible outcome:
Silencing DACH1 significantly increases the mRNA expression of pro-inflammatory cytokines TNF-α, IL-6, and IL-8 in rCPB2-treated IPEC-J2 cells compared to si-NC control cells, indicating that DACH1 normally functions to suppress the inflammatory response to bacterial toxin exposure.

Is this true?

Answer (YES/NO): NO